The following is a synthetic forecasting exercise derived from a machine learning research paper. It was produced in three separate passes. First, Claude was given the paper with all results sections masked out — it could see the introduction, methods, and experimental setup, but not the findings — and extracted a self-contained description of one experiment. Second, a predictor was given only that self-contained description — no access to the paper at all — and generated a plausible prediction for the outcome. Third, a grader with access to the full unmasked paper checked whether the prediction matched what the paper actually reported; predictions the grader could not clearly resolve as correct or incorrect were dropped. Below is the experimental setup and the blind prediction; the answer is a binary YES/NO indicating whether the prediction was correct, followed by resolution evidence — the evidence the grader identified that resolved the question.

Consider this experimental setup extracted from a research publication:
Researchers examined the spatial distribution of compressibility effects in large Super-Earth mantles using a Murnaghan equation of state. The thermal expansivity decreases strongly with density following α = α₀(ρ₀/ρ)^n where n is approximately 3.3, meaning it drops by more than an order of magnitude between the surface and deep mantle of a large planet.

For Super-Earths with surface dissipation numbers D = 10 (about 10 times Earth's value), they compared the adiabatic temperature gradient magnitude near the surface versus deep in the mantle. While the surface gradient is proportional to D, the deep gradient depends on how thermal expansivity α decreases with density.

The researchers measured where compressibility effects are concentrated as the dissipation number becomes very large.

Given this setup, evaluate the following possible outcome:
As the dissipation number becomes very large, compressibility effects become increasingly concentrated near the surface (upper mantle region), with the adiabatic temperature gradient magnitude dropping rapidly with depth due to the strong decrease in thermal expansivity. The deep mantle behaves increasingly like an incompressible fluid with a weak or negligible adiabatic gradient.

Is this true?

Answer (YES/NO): YES